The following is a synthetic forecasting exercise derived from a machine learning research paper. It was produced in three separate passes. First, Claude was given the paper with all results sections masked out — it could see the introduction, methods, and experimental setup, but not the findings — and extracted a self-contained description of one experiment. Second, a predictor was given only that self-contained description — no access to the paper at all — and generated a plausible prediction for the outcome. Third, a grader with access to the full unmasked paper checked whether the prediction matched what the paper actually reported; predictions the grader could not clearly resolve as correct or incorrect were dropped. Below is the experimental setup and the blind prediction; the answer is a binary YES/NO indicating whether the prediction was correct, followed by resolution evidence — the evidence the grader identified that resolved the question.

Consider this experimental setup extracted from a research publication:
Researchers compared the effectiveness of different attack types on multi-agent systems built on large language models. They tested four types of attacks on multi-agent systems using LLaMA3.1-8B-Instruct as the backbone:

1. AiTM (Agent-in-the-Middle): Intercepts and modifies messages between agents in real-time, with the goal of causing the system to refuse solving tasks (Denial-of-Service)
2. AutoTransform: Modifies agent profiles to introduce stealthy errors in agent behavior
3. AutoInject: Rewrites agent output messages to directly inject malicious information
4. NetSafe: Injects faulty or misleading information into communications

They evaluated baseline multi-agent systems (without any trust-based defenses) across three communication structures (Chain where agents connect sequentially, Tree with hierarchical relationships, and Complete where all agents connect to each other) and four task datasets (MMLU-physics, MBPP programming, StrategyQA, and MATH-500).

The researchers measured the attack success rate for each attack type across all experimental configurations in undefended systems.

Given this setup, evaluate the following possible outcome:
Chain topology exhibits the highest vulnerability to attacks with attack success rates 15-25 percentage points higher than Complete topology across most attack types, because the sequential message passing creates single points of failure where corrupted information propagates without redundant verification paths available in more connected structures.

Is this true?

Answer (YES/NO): NO